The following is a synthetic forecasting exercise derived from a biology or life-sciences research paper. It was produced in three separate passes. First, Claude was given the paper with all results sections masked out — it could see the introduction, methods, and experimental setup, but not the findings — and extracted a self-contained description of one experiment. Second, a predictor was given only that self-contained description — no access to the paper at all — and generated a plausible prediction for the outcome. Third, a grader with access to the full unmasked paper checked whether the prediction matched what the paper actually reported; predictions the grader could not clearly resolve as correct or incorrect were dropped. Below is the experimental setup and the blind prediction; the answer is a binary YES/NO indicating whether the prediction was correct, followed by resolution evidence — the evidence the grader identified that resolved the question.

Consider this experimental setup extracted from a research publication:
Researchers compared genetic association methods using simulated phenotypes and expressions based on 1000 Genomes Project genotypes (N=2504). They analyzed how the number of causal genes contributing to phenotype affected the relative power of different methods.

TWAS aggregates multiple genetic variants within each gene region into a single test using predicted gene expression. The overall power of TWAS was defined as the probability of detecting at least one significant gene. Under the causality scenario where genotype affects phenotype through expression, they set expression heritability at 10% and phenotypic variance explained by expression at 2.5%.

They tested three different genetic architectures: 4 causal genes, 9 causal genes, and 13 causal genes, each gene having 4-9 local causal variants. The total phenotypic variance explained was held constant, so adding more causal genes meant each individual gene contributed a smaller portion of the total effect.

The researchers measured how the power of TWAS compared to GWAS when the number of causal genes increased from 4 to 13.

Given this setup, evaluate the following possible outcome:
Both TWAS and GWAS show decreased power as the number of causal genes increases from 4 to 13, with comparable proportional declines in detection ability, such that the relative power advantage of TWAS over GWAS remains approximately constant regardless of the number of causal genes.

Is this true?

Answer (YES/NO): NO